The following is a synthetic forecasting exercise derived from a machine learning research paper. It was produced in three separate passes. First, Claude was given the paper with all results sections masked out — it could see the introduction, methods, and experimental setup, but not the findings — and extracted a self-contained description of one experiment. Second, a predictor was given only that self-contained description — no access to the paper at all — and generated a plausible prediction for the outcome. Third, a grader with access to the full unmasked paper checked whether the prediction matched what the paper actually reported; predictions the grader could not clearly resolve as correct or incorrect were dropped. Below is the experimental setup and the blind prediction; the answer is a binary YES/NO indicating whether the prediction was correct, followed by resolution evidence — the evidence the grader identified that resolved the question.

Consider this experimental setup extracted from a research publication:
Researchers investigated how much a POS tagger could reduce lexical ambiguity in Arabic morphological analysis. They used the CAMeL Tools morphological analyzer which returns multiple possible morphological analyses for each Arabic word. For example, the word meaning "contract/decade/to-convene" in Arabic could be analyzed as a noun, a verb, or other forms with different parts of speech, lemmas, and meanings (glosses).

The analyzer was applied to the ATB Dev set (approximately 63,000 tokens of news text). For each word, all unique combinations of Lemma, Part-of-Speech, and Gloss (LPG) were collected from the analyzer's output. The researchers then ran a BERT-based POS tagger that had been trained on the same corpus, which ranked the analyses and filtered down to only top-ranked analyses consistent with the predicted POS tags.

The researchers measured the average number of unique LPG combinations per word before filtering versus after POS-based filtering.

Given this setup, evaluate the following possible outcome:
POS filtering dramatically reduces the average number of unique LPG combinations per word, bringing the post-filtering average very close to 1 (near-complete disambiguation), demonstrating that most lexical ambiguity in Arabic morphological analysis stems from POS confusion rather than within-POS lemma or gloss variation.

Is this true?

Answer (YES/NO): NO